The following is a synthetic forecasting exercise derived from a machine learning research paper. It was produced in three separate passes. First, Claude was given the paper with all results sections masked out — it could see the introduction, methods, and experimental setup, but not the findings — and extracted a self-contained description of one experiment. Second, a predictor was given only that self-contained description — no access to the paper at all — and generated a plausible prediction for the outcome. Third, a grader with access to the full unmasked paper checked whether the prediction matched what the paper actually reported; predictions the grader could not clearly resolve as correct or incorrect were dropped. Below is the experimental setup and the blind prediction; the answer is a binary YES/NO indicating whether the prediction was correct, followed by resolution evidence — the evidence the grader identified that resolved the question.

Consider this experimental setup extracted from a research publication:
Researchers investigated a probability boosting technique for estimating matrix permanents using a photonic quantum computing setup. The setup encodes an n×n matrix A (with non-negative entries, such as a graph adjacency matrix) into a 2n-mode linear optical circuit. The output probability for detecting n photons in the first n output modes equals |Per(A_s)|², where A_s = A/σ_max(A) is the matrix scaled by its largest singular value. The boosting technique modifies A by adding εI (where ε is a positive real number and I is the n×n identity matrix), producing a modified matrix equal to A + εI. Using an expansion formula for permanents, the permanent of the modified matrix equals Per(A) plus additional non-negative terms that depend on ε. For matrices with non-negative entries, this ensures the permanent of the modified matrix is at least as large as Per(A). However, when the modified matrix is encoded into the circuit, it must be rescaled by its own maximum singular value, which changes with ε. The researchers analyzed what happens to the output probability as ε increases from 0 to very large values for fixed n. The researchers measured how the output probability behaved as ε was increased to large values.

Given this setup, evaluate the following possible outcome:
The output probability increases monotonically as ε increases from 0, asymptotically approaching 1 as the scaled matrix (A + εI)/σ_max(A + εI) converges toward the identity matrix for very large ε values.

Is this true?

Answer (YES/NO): NO